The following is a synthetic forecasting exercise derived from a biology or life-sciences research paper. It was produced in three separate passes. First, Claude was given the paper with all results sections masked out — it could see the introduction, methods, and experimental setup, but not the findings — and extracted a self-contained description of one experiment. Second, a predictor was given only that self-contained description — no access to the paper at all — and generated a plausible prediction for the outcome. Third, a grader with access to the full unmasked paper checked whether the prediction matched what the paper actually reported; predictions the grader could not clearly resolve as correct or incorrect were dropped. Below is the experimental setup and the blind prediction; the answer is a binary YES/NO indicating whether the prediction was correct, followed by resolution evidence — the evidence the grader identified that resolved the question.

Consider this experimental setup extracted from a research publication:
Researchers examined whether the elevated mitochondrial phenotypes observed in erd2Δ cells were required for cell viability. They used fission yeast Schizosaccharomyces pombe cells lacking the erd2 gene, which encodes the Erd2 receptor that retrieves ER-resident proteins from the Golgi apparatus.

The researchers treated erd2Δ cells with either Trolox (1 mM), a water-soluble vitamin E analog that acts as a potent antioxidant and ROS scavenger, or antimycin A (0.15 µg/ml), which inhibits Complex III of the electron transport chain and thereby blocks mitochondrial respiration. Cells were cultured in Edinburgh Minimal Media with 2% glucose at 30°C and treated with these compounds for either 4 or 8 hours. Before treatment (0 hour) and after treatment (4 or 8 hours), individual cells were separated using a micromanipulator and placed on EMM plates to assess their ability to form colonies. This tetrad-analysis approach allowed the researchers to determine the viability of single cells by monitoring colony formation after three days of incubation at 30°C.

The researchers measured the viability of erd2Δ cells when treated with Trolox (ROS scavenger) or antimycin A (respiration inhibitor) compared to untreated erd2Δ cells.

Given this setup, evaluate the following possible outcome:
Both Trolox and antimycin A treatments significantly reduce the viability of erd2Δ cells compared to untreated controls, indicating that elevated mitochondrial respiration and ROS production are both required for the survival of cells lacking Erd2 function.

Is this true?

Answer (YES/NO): YES